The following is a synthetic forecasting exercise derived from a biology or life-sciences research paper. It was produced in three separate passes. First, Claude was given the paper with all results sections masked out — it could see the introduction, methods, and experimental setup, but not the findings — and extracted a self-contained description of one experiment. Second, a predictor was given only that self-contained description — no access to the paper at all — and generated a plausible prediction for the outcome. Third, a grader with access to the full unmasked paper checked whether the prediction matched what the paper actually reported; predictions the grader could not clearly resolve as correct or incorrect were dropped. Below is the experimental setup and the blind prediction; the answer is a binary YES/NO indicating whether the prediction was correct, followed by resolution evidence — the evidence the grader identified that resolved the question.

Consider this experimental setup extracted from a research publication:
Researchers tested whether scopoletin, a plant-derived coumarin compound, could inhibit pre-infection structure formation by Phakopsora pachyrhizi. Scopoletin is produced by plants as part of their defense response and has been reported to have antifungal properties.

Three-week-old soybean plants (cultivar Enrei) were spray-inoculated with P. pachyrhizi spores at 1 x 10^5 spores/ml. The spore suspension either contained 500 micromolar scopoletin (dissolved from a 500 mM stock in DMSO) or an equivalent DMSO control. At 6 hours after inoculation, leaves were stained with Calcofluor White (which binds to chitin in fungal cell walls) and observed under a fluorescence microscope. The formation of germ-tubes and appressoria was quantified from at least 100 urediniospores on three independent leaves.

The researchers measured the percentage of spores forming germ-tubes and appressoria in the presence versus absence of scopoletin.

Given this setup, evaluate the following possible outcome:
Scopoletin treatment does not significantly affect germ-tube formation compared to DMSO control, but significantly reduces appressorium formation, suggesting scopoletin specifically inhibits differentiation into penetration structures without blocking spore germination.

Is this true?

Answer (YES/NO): NO